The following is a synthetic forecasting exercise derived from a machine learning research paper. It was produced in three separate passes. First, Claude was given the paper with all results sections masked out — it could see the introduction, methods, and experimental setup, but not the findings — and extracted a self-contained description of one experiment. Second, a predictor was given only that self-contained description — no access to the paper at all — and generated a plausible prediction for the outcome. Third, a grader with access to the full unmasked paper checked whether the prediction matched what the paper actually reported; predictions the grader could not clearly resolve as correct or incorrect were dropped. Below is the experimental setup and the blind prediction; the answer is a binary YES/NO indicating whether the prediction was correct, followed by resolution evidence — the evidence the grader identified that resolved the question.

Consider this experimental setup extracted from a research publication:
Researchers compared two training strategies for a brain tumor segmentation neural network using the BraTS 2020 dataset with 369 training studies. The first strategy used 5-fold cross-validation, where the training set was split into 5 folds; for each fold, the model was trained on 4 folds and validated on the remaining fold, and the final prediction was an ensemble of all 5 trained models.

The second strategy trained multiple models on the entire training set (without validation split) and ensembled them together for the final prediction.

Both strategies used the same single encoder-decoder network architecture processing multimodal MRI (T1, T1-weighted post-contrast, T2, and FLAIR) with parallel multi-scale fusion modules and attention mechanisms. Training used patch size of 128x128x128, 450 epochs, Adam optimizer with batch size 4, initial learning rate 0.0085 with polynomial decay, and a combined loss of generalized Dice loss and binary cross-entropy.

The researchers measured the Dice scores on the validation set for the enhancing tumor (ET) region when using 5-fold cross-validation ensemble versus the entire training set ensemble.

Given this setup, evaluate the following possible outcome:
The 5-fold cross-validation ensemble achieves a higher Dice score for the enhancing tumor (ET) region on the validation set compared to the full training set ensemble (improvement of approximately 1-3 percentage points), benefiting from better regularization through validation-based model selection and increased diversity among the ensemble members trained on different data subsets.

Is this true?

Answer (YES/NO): NO